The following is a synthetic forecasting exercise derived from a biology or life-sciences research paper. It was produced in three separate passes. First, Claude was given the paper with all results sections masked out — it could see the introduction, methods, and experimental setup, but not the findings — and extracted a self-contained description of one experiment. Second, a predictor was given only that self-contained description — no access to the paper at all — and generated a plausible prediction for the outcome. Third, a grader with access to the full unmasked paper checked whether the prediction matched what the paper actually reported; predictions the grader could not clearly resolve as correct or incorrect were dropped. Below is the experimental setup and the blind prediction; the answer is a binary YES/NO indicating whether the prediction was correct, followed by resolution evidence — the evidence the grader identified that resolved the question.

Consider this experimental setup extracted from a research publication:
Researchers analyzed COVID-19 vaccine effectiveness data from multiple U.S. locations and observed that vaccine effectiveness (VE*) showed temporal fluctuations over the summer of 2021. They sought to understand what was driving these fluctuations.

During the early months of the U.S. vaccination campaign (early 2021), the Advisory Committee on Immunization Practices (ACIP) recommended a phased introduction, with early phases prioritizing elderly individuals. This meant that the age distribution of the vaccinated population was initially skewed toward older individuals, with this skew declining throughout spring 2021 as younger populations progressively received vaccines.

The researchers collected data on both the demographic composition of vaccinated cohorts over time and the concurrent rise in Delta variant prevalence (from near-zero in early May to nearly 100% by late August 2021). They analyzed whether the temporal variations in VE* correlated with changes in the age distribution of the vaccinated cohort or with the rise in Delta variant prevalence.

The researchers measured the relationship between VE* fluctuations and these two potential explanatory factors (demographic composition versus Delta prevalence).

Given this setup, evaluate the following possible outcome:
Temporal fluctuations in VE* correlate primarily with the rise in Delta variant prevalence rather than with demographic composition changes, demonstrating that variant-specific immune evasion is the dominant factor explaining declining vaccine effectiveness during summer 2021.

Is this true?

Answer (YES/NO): NO